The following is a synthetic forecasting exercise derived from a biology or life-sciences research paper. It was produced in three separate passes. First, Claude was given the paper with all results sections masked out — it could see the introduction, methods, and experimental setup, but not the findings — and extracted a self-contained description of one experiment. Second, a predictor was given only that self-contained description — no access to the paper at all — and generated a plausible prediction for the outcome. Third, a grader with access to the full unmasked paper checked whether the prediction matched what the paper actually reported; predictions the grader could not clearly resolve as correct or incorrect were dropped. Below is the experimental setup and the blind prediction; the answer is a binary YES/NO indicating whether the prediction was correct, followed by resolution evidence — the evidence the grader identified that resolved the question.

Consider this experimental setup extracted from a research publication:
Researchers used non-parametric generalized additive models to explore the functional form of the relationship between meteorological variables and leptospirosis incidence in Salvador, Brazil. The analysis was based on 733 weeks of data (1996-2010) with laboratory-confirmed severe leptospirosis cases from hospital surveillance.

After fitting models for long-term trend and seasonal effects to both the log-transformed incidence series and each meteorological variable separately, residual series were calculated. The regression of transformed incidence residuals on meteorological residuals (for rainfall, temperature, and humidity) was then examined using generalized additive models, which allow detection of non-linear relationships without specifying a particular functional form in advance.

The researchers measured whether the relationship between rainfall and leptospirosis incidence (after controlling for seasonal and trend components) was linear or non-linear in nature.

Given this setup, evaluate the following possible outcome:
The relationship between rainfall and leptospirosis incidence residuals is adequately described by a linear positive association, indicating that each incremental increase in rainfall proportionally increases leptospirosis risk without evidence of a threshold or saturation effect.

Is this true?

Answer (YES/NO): YES